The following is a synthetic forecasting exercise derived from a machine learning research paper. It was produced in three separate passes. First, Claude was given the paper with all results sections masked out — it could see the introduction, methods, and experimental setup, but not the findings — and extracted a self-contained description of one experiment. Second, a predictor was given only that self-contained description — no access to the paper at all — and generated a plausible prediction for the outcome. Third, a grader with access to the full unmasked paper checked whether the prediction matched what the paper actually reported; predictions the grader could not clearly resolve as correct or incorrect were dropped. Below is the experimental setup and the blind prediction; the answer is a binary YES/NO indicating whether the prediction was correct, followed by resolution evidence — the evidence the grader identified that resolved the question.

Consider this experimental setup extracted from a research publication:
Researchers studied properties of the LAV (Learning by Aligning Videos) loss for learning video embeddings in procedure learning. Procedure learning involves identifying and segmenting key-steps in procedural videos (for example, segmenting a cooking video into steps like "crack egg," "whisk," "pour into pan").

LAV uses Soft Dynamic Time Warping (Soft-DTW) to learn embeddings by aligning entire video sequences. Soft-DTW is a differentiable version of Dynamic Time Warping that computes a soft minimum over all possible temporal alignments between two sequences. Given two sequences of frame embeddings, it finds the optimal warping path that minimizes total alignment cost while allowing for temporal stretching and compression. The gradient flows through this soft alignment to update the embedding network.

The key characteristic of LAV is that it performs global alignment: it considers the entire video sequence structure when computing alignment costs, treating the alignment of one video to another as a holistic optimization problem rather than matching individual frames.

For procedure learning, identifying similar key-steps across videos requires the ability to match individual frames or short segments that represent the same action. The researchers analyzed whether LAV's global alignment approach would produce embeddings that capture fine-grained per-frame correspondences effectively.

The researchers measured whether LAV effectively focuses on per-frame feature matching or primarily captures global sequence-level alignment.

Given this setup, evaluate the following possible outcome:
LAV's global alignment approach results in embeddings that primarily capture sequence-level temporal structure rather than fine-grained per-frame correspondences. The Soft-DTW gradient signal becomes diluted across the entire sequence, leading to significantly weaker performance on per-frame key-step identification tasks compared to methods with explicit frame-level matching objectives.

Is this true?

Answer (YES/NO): YES